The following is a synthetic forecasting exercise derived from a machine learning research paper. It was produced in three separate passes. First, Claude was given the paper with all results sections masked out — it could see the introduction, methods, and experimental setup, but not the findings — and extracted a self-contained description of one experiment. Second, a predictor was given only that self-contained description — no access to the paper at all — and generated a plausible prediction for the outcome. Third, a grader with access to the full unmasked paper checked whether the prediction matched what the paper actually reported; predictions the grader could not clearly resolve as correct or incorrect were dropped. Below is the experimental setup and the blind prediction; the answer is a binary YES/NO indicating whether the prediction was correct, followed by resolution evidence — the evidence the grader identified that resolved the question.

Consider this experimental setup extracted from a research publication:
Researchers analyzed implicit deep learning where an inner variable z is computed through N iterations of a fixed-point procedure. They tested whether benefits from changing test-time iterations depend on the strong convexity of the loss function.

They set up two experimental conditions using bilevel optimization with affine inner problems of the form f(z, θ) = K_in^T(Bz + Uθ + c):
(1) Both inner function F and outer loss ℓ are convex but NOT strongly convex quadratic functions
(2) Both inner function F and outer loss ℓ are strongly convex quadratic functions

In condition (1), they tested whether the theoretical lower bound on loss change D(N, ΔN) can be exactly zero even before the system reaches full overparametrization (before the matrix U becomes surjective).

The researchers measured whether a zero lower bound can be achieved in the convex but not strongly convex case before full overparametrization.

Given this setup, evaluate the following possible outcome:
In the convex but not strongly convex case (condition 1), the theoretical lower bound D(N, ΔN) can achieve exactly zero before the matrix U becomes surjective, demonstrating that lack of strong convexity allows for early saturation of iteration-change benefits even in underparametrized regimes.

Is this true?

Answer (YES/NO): YES